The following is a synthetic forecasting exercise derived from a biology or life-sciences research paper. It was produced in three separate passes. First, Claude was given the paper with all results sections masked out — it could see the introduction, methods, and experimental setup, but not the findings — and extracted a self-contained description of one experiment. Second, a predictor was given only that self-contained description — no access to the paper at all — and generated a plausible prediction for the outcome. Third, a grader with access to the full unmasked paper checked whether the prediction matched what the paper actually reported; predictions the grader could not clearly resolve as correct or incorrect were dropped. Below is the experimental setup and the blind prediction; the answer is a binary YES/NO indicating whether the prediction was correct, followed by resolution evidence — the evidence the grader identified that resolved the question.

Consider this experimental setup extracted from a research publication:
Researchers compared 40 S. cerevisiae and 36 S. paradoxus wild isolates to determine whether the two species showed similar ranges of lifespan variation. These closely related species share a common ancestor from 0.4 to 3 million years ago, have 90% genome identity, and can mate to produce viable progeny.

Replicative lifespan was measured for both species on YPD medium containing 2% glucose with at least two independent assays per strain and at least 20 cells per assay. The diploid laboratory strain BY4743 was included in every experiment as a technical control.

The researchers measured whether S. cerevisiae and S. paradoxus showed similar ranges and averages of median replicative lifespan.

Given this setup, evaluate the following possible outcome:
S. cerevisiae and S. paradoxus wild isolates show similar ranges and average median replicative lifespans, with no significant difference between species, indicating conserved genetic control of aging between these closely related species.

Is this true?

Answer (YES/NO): NO